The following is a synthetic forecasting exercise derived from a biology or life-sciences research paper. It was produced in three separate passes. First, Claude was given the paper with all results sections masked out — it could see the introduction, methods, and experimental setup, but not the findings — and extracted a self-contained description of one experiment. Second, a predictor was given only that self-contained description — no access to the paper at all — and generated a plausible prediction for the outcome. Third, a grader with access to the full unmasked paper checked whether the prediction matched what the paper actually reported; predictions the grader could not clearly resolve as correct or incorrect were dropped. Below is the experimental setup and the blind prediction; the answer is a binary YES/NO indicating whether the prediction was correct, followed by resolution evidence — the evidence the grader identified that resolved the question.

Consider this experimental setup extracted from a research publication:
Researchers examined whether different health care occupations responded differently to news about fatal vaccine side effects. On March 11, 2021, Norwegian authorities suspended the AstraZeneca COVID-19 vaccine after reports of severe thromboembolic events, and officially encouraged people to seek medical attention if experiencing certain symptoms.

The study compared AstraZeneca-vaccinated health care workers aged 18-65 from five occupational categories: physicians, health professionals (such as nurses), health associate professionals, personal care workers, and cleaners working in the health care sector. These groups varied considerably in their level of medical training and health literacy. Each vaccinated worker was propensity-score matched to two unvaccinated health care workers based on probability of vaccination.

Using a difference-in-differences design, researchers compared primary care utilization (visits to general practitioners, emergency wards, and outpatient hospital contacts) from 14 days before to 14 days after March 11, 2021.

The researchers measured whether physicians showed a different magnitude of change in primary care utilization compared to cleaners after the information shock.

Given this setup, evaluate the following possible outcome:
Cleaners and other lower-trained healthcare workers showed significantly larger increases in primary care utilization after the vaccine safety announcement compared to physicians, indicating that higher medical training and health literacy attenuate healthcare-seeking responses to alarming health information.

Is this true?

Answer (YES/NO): YES